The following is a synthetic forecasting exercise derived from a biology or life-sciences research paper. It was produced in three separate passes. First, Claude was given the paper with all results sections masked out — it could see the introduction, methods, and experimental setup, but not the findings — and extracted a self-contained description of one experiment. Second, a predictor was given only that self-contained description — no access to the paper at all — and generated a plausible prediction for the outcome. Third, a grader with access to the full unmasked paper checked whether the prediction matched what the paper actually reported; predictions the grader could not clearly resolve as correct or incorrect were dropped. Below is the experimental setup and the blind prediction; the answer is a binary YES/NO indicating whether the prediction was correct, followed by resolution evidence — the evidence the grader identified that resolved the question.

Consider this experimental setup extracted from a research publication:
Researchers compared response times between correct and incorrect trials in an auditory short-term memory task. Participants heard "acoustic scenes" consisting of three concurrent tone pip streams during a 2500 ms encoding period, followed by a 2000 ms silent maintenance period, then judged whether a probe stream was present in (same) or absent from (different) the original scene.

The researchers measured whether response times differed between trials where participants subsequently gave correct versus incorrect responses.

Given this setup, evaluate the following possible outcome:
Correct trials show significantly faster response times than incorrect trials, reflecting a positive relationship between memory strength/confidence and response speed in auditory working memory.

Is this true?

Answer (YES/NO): YES